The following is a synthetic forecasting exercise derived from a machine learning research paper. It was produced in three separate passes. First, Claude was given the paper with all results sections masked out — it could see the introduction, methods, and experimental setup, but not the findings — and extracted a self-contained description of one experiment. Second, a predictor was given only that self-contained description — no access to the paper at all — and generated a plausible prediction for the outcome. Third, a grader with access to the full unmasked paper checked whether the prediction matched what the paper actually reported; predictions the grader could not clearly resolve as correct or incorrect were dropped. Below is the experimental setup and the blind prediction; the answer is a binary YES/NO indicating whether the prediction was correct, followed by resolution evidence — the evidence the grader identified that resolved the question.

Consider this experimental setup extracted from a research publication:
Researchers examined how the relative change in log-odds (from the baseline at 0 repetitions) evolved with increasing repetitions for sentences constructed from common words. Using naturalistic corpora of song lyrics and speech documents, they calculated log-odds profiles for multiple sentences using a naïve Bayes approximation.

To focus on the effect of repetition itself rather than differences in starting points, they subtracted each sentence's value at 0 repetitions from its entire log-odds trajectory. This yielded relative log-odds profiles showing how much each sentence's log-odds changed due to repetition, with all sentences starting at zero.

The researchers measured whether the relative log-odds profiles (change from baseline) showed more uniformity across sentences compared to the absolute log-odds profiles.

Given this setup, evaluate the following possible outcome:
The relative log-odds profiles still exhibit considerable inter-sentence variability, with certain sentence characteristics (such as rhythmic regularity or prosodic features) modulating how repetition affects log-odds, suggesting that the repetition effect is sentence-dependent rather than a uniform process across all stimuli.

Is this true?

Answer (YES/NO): NO